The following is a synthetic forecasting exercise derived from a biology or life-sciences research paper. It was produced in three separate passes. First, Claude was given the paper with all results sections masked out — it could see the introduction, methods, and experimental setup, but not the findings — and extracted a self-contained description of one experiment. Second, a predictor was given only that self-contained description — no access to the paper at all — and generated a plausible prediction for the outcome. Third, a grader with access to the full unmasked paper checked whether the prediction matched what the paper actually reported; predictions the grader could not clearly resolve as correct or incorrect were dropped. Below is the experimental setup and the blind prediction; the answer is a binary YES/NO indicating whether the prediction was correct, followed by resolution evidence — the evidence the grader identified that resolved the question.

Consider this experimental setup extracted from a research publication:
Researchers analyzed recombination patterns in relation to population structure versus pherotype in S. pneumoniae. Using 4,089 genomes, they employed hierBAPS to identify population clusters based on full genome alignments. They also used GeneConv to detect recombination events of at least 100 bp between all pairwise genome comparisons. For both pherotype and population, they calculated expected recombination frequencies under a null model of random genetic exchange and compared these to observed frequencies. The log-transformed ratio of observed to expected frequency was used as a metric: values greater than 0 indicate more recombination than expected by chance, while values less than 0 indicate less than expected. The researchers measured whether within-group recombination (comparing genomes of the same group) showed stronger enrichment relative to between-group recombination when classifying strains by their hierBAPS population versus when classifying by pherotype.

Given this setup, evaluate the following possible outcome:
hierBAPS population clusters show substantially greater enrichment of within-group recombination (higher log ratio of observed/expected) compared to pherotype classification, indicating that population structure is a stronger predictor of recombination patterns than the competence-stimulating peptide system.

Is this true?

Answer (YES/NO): NO